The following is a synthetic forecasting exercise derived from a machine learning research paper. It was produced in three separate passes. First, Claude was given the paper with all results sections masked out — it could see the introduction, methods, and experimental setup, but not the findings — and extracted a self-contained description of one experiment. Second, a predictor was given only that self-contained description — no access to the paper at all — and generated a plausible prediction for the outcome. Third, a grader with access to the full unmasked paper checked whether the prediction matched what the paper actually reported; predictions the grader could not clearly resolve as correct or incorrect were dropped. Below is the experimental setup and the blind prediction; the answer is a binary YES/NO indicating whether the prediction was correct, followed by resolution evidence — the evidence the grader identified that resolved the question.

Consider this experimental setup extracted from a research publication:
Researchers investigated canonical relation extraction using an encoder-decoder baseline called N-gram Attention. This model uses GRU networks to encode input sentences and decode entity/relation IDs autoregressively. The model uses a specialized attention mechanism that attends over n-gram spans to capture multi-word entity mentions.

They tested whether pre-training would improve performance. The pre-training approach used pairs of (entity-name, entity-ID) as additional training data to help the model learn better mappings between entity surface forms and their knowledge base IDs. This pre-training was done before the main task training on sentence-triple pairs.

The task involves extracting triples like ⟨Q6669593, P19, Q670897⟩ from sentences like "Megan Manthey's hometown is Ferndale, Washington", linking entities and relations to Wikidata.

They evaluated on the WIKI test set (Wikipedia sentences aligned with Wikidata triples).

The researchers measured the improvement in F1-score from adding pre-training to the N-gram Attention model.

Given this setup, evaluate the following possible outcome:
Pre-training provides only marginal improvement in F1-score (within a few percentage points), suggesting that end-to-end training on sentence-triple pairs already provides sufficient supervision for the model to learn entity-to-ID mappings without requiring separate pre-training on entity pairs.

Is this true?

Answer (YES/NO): YES